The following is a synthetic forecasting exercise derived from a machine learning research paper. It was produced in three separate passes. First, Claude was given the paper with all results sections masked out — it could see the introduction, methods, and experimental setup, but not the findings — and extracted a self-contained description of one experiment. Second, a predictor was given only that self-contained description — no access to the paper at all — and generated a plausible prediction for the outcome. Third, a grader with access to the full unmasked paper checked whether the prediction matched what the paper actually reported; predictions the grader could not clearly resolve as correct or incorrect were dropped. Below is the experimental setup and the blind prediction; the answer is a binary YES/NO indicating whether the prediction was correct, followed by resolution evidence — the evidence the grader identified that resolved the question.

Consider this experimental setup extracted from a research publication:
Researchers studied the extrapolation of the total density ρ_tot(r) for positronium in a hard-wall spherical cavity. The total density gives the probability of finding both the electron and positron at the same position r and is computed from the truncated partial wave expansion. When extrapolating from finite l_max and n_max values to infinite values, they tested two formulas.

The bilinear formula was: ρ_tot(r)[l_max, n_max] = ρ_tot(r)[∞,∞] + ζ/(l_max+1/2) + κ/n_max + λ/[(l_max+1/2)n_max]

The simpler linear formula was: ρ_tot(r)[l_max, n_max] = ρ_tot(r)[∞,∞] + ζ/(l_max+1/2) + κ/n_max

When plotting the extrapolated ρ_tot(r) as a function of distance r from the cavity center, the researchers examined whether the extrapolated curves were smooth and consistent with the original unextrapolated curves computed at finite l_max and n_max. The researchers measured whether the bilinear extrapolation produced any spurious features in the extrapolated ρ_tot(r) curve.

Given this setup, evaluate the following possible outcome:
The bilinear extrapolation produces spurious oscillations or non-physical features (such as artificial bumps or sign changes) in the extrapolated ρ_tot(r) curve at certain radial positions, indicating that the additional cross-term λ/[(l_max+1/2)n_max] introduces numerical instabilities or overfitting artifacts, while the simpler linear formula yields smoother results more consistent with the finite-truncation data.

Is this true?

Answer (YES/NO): YES